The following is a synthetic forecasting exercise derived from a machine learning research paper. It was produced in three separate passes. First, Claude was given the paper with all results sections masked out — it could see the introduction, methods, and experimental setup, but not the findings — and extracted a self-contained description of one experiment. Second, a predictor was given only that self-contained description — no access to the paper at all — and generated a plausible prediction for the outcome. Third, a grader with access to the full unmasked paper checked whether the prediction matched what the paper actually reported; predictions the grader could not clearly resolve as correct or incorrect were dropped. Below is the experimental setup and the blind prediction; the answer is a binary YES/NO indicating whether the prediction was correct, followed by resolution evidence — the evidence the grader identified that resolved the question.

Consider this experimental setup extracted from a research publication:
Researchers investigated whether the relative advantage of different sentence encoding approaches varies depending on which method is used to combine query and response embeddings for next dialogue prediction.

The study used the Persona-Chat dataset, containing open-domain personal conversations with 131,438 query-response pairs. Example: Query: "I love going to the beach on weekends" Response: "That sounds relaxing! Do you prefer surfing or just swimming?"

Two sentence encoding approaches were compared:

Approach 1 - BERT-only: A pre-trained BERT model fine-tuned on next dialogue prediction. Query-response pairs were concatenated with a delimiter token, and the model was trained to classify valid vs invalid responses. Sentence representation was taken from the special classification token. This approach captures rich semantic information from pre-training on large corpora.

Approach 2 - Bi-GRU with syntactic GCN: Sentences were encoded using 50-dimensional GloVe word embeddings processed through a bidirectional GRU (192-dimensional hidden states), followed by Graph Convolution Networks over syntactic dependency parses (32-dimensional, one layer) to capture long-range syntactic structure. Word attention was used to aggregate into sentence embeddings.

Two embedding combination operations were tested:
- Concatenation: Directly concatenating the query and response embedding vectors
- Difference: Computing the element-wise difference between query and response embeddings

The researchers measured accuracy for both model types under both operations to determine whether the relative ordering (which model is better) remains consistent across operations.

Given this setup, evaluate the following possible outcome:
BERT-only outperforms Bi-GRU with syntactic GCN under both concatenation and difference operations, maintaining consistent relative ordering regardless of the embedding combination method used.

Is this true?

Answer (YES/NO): NO